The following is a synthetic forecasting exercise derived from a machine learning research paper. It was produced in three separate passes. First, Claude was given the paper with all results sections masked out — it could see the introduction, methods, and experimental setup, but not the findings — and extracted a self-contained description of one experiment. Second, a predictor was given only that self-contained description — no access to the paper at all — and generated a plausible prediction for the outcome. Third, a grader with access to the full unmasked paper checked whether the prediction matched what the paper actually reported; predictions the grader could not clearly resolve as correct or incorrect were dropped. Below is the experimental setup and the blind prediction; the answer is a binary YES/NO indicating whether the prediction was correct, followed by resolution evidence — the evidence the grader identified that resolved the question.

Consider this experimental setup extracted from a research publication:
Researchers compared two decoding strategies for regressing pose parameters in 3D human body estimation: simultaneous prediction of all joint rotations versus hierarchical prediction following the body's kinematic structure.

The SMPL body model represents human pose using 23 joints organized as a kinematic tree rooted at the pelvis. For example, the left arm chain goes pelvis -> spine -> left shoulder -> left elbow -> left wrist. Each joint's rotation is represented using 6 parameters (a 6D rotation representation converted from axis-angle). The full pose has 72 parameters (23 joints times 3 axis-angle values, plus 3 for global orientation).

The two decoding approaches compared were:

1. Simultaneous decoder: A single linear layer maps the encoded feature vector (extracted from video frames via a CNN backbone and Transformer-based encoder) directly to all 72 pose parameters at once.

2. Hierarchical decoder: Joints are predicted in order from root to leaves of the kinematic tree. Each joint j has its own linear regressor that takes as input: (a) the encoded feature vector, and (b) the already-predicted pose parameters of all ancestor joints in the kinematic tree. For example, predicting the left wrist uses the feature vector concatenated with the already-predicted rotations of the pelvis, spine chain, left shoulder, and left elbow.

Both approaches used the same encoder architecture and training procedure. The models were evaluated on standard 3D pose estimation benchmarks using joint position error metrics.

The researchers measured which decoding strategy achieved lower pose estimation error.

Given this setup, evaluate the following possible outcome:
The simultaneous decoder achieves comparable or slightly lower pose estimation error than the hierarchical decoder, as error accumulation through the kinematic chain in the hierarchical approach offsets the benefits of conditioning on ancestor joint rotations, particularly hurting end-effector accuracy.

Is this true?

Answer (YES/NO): NO